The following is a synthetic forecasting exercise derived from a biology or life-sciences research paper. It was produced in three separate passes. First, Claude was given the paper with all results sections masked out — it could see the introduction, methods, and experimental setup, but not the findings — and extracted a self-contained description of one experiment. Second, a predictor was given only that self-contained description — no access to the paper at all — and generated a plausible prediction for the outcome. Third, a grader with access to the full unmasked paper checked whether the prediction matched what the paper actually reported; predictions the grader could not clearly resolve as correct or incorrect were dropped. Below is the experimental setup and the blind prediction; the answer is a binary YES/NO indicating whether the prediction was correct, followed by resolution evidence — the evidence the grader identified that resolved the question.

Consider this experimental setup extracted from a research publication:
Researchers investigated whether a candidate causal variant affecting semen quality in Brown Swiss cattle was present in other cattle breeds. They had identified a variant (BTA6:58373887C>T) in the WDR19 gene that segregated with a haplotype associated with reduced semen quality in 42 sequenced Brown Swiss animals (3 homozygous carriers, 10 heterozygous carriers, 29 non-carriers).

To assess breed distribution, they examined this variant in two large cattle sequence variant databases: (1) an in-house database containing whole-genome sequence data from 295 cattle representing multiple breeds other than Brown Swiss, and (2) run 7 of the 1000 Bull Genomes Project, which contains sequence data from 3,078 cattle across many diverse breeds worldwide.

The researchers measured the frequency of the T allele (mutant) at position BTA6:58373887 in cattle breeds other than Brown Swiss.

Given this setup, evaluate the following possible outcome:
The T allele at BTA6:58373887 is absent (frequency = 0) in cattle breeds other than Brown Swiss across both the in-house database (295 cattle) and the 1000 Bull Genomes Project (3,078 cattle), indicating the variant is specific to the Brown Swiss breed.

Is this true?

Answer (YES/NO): NO